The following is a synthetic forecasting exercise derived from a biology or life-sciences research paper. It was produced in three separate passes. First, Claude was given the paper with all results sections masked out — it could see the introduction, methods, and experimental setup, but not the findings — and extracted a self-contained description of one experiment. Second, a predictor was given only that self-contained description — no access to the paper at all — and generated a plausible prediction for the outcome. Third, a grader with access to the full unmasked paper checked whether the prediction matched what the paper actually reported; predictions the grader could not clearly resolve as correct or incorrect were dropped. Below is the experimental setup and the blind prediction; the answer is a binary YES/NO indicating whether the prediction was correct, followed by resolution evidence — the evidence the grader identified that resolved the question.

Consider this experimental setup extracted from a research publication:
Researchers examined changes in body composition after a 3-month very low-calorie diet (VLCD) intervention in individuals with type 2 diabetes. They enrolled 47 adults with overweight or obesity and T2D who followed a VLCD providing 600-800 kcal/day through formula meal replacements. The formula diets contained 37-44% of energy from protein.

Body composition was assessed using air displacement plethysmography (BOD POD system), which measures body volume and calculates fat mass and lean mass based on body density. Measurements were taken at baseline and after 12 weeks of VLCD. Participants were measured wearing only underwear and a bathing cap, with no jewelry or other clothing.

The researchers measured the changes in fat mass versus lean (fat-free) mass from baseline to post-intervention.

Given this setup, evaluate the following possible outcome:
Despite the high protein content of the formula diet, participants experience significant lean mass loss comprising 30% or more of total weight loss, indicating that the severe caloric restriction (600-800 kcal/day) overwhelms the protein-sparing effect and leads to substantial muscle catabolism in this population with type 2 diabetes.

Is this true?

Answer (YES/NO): NO